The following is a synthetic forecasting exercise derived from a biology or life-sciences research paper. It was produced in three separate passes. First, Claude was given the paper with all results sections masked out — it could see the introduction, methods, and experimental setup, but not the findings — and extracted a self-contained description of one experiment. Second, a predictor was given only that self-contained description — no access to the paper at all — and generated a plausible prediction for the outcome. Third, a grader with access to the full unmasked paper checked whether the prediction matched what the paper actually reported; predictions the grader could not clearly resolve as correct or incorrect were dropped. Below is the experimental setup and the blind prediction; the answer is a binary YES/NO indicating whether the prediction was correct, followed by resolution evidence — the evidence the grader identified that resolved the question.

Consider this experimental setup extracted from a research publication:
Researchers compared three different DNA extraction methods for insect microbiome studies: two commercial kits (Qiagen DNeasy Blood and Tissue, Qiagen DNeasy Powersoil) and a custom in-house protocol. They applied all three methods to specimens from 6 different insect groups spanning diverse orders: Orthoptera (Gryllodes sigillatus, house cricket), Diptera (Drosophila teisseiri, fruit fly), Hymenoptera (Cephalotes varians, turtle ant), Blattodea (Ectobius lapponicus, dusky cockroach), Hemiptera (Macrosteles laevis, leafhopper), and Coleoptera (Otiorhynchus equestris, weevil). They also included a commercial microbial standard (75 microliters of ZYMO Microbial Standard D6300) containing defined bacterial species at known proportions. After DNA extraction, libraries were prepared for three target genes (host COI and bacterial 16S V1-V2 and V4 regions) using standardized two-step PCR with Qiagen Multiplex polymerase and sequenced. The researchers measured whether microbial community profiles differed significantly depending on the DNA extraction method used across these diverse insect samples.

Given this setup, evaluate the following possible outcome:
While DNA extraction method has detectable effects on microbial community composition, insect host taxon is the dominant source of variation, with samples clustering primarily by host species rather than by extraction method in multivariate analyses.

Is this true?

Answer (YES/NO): NO